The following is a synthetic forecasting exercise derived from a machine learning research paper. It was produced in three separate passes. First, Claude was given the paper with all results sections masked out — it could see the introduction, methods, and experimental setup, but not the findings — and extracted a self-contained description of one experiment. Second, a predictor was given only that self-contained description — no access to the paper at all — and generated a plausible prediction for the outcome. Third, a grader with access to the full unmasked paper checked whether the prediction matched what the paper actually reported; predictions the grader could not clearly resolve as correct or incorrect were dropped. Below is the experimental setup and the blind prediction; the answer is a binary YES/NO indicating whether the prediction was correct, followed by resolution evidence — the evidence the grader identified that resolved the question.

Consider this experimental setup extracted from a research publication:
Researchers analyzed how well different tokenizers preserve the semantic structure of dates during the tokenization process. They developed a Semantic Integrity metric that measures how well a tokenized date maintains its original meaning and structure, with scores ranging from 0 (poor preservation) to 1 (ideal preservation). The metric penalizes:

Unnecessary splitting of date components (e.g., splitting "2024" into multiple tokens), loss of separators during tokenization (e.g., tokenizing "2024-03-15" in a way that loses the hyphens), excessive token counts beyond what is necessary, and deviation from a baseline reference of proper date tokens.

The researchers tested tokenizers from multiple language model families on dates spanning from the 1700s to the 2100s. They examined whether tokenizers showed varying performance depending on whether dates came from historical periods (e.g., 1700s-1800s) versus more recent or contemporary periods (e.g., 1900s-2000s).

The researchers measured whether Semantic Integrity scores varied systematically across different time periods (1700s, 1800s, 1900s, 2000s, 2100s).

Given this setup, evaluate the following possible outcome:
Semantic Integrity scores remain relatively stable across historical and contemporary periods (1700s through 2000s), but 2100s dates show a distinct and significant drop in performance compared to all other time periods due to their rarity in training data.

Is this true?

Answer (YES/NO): NO